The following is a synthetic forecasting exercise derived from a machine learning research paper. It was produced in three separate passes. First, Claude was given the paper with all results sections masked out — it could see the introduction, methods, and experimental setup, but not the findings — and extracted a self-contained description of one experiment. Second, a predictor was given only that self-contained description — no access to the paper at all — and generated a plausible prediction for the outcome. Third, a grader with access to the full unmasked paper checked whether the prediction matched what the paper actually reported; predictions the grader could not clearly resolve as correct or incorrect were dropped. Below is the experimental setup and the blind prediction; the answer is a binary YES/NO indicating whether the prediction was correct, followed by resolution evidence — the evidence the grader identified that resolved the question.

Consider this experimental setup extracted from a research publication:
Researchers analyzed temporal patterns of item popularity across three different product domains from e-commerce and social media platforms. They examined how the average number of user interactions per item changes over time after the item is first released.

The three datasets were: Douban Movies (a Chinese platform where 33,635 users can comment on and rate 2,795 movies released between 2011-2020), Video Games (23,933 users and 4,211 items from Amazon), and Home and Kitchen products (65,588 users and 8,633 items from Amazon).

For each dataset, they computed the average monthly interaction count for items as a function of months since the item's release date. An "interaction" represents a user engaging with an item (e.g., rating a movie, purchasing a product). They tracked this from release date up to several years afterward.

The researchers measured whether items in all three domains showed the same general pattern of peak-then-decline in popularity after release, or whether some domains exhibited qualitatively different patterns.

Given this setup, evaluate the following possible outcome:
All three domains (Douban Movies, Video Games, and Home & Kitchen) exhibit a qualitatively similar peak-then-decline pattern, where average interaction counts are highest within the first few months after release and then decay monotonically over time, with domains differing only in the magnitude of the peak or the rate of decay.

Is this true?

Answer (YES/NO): NO